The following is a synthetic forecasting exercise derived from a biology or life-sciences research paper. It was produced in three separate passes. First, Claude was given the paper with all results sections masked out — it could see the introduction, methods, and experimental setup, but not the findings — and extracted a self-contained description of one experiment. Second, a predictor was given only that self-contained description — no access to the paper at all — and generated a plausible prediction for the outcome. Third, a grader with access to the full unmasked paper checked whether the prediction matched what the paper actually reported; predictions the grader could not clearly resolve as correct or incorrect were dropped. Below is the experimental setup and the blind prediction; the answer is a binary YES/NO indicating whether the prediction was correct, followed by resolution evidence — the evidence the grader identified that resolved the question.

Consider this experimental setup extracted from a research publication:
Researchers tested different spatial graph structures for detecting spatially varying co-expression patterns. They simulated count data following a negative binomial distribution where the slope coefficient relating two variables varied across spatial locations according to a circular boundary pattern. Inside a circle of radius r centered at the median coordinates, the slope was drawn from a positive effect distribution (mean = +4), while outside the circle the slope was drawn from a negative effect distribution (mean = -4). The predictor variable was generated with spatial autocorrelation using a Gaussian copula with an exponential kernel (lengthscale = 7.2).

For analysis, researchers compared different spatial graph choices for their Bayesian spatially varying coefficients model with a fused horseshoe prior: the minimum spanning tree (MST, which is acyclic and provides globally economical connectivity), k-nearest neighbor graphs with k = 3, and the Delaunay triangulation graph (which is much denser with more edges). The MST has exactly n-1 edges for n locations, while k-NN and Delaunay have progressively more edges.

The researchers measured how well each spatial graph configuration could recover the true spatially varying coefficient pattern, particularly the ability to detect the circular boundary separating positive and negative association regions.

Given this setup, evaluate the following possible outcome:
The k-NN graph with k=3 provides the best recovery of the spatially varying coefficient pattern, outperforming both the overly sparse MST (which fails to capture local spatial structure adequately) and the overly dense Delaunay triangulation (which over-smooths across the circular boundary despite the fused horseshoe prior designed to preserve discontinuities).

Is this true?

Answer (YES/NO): NO